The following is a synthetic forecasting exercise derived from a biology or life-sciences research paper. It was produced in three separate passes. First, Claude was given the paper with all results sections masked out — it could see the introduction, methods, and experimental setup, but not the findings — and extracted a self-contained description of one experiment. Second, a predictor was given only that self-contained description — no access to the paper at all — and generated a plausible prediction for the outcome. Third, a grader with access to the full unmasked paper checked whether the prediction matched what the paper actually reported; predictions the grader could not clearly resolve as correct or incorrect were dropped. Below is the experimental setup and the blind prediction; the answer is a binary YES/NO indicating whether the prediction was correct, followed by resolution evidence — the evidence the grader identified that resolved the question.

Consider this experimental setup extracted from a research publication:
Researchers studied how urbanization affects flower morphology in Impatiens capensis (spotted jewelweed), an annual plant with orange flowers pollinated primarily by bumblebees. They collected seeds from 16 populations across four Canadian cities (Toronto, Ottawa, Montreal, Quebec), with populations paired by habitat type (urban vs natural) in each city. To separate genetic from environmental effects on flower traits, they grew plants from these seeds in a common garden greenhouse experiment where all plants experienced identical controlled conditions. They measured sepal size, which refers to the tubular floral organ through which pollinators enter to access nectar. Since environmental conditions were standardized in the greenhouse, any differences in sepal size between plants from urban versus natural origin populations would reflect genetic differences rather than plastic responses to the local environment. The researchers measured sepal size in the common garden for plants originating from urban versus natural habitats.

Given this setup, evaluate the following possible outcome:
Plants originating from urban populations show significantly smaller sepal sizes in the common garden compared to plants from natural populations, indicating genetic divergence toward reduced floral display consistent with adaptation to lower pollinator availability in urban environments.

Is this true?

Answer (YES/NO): NO